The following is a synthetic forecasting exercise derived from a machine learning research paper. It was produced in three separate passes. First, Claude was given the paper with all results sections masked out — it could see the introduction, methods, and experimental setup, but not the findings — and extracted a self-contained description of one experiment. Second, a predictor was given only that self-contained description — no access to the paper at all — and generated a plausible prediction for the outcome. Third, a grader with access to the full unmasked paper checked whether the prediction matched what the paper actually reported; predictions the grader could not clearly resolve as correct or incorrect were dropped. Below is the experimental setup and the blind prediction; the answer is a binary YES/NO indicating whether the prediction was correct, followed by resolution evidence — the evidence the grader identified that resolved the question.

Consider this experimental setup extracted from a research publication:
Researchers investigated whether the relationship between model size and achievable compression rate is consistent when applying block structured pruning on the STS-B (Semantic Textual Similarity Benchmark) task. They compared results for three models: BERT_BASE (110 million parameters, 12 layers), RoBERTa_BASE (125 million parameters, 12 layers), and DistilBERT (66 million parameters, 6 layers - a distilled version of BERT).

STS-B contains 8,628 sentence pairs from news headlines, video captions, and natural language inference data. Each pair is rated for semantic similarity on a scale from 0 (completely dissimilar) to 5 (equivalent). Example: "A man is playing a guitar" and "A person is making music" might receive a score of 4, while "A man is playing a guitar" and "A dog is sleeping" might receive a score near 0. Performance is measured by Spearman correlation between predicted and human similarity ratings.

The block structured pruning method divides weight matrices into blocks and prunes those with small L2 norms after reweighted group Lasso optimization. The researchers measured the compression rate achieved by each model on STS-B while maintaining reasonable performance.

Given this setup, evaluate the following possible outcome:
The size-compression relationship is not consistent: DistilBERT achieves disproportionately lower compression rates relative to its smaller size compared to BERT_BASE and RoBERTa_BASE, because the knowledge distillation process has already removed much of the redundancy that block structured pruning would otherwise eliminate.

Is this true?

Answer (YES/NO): NO